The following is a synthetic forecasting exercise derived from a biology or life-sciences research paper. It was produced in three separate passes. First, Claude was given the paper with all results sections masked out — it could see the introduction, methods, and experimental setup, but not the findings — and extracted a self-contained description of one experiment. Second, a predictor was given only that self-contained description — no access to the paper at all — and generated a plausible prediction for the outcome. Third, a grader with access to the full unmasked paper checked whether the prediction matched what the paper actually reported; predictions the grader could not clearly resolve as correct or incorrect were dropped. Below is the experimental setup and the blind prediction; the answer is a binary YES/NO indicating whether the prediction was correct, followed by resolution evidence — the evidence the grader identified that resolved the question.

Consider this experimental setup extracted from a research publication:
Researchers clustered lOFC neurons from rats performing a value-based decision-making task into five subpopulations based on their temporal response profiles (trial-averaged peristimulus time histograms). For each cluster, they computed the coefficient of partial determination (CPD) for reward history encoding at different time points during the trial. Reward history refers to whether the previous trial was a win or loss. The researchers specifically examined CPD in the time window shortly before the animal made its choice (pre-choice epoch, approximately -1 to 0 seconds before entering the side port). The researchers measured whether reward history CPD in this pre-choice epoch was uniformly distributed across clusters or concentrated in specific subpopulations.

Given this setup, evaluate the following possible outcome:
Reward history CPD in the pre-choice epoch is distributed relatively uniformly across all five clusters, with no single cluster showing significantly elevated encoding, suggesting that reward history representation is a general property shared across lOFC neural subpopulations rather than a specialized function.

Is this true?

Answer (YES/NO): NO